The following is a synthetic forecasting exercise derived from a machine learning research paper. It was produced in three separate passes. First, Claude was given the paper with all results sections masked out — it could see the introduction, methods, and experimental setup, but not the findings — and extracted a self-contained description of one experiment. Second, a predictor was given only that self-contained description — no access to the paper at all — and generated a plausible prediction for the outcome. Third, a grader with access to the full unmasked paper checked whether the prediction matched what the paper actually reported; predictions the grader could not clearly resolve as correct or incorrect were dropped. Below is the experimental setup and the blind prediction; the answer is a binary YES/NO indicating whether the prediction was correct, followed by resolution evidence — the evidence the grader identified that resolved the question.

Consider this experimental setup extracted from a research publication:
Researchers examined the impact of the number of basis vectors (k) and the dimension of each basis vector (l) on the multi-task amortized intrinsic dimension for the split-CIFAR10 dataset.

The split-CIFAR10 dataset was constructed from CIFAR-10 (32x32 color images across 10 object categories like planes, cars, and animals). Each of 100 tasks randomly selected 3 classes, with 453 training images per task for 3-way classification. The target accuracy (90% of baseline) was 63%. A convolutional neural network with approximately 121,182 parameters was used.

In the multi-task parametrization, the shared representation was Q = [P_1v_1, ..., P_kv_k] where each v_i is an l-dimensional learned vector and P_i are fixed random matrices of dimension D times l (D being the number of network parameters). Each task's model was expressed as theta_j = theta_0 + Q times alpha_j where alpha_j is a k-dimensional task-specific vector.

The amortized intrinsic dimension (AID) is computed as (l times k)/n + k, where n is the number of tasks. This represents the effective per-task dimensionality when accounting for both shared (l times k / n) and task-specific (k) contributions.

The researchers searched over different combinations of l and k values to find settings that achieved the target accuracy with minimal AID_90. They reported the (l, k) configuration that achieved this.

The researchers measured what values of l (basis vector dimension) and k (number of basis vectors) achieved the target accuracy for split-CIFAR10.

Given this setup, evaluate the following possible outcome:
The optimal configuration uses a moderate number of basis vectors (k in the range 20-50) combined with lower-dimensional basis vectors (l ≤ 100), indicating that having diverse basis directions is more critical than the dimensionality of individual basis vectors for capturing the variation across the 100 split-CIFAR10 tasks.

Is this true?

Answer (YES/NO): NO